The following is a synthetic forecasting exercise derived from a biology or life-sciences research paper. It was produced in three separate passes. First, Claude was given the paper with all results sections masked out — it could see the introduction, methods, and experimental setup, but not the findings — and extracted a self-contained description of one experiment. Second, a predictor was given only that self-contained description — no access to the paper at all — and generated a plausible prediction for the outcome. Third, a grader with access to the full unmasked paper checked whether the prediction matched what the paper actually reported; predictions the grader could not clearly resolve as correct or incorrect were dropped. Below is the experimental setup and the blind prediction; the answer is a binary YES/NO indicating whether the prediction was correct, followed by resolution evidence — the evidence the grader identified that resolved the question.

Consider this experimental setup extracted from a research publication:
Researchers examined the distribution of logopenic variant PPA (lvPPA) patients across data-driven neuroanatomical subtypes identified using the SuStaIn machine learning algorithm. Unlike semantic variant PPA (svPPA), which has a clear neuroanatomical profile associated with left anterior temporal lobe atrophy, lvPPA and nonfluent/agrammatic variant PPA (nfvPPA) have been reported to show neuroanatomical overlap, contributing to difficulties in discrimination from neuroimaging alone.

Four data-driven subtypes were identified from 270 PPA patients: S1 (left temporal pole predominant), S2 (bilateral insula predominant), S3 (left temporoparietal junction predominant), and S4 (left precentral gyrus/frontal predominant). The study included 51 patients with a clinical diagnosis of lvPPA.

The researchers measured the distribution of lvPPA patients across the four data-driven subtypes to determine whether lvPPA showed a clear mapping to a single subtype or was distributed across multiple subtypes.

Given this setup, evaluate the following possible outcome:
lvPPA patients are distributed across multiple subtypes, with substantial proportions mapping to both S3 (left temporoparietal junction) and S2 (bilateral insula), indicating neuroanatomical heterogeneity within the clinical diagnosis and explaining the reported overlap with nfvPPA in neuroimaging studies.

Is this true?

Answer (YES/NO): YES